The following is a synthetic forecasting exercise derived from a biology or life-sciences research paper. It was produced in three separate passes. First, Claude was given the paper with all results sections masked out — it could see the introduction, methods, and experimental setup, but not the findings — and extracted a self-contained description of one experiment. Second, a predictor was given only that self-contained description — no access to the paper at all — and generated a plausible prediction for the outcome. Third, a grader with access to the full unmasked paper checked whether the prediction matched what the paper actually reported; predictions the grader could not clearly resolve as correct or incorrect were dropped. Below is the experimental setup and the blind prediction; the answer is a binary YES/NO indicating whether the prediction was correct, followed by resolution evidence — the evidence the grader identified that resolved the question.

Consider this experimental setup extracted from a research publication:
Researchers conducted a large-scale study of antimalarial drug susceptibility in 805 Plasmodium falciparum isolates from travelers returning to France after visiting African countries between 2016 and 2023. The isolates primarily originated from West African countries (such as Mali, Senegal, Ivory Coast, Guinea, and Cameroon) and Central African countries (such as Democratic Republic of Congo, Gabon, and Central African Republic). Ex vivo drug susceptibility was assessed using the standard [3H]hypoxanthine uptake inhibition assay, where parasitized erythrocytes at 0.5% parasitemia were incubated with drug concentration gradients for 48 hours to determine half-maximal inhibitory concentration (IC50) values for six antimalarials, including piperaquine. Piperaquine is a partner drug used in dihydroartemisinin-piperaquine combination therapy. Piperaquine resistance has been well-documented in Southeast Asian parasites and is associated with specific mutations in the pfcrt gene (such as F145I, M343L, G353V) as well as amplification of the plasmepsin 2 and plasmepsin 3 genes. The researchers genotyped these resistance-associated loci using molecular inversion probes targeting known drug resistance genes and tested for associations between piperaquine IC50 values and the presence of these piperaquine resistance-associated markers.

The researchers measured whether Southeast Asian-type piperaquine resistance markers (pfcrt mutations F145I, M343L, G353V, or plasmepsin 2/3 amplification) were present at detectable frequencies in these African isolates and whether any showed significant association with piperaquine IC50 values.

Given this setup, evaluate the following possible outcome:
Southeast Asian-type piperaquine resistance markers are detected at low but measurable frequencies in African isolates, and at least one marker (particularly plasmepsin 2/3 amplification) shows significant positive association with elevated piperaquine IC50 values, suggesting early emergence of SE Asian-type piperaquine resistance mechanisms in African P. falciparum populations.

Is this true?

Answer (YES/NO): NO